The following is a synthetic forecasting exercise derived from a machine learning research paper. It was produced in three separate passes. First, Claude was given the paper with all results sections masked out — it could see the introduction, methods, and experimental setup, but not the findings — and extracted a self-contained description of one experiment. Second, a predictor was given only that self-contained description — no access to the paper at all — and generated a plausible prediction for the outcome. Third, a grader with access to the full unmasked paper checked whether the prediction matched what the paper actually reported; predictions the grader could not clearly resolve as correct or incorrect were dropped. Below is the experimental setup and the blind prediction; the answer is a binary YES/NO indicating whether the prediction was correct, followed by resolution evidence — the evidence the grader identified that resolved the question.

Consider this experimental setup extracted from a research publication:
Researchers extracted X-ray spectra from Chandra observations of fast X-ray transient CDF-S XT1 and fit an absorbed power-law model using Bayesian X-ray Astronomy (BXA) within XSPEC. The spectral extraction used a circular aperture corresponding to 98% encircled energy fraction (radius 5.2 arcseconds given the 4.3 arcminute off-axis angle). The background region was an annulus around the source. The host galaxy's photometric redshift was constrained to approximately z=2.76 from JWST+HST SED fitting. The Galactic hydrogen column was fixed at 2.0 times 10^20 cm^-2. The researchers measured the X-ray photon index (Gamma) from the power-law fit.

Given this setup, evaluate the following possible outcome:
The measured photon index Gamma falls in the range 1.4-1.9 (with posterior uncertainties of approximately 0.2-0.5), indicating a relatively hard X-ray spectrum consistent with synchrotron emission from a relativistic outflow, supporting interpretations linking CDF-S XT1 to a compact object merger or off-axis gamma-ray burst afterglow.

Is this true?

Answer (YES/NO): NO